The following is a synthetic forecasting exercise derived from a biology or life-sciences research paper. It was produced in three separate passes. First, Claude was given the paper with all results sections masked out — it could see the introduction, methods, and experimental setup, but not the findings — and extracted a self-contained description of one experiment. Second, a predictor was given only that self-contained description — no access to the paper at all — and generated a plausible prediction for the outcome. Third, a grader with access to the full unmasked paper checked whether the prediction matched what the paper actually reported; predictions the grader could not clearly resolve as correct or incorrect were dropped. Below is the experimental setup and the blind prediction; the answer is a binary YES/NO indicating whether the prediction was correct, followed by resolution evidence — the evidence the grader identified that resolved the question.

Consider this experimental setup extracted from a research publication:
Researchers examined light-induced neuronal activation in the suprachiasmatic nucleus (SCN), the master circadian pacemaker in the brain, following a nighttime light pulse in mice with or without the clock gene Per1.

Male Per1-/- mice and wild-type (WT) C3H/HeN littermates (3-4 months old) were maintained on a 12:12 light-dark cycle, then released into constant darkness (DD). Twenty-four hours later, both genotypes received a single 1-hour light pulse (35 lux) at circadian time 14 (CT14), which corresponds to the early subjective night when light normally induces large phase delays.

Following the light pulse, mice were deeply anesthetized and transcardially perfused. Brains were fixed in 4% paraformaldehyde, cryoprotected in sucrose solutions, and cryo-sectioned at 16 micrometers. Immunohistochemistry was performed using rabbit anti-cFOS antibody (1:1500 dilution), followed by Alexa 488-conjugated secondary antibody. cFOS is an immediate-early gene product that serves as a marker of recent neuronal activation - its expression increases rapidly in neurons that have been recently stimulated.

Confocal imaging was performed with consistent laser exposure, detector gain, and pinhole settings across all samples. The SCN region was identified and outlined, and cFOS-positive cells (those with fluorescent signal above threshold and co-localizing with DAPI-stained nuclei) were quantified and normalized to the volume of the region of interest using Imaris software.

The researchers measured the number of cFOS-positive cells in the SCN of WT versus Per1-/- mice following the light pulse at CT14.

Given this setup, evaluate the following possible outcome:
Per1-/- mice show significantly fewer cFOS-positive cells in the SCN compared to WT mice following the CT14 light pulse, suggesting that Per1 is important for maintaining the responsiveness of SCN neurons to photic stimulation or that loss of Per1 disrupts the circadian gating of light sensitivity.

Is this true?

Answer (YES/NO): YES